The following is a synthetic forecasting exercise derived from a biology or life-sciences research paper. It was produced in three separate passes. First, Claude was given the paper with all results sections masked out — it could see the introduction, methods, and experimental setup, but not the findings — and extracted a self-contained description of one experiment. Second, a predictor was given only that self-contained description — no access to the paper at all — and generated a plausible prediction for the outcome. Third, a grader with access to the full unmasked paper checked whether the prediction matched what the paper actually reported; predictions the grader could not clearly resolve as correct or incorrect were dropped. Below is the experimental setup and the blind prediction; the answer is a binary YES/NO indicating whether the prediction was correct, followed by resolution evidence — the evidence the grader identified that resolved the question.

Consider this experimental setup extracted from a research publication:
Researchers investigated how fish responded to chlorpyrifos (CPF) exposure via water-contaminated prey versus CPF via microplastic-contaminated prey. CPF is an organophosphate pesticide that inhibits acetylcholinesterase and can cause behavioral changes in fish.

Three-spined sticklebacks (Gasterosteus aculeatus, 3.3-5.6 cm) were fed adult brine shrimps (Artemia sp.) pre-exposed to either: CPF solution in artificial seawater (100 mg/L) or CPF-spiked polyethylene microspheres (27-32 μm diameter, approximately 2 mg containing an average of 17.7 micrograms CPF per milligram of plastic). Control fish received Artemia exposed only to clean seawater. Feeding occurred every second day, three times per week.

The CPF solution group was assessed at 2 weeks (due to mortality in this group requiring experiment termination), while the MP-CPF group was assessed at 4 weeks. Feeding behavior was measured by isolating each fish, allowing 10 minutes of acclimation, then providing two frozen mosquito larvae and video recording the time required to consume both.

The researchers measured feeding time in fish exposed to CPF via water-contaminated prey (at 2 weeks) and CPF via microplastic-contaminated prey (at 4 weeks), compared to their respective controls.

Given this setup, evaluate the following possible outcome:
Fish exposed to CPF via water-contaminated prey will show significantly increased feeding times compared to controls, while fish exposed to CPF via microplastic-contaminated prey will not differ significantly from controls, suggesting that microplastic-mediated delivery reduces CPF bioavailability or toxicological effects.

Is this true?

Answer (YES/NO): YES